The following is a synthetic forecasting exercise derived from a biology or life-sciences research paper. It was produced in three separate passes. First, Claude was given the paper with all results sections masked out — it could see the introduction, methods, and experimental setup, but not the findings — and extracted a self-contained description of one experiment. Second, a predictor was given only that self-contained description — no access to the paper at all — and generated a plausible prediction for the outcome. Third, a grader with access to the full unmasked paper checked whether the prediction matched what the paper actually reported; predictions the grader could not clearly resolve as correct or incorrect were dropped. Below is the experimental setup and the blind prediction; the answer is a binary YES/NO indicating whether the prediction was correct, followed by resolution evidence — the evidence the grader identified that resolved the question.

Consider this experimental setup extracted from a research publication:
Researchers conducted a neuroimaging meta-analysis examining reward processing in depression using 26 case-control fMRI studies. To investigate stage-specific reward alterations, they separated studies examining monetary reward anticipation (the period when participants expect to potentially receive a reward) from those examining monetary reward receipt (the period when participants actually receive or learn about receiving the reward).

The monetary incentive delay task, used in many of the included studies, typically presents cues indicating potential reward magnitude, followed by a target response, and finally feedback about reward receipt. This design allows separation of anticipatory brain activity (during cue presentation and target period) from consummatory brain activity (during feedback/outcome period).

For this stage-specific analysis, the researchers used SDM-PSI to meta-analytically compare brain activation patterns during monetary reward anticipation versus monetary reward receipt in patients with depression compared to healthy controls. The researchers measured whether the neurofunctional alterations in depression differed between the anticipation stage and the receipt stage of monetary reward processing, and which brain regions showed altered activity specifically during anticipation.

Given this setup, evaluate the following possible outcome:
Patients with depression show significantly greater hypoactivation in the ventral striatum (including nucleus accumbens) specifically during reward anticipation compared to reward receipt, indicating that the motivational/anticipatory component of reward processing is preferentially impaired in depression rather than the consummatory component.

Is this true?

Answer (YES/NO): NO